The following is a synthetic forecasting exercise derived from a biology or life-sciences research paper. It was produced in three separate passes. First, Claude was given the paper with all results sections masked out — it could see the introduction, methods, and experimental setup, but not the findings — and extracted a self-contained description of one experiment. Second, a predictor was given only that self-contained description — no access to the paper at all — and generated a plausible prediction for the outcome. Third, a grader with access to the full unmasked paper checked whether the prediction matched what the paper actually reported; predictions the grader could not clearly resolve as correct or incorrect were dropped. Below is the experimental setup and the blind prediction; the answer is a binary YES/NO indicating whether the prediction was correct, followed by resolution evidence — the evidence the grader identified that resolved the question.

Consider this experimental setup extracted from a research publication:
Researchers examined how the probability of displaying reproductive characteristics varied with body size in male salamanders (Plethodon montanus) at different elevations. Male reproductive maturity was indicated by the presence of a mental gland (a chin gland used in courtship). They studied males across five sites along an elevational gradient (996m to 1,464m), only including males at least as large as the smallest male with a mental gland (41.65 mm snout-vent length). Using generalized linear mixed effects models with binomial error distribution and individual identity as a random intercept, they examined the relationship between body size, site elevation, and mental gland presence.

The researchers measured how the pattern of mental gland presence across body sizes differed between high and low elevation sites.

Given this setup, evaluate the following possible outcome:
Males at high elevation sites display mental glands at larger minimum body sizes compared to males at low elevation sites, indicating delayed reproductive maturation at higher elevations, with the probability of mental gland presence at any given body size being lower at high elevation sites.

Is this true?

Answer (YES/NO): NO